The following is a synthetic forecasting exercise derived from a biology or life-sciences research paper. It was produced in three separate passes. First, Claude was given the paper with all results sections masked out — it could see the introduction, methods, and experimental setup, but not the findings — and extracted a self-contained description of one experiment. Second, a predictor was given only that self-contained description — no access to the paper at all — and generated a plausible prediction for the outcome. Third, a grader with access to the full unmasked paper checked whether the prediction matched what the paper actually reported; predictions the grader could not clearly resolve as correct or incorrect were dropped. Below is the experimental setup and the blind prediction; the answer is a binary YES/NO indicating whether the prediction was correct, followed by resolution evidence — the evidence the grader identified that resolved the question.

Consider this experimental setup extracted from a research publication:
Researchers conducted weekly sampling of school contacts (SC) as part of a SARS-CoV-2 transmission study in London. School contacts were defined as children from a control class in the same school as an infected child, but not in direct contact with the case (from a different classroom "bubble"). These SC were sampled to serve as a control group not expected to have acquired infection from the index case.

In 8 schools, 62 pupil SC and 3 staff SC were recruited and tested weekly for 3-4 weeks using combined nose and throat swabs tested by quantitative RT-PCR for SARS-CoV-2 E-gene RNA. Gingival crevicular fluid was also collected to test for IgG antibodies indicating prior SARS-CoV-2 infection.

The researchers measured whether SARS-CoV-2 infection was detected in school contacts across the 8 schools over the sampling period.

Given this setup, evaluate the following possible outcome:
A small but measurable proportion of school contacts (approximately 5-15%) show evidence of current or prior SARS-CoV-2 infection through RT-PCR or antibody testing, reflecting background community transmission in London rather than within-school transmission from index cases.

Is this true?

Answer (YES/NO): NO